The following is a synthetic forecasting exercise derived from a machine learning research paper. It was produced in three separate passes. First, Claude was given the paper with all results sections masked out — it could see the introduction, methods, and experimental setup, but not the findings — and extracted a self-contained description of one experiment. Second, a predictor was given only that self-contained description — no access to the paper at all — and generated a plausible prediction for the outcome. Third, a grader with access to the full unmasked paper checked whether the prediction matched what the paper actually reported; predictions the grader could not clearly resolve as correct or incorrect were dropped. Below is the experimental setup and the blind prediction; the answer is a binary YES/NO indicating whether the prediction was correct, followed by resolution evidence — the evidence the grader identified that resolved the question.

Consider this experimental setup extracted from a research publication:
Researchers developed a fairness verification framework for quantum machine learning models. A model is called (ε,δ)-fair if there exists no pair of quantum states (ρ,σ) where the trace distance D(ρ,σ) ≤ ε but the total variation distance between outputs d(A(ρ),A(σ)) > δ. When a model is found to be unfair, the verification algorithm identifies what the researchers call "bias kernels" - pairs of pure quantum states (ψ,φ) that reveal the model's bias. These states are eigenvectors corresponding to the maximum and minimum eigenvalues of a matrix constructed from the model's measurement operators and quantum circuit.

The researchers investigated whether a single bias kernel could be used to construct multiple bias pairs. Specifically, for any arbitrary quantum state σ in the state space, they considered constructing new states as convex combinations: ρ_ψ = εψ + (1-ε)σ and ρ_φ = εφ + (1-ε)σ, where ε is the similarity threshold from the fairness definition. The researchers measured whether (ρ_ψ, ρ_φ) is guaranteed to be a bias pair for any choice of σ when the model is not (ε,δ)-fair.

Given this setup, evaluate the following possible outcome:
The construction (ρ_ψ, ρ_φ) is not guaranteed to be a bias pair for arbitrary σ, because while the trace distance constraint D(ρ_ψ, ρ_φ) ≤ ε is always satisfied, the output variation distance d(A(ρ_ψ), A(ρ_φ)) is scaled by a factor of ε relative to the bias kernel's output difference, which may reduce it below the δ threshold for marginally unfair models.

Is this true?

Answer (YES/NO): NO